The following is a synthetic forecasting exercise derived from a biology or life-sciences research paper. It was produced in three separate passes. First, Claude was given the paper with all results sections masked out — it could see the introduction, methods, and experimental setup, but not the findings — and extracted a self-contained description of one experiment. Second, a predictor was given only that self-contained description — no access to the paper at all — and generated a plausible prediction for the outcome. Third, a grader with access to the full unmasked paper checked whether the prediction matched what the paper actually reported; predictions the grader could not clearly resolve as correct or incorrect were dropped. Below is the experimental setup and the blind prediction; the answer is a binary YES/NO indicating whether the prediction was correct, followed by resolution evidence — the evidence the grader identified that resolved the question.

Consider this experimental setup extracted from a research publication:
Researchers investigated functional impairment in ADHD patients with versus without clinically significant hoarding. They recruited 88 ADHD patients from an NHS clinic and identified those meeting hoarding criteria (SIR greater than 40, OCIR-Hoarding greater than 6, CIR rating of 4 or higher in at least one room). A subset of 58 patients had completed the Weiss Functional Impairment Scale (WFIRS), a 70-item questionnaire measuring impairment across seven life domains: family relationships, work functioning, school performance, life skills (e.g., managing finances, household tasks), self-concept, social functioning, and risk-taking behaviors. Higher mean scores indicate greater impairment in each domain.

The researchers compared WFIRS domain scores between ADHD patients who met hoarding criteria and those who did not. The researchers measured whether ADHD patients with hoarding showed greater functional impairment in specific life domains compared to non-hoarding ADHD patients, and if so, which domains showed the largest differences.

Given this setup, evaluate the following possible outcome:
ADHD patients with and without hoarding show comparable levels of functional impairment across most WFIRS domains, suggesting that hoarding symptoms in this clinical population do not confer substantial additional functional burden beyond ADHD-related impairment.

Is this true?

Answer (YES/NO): NO